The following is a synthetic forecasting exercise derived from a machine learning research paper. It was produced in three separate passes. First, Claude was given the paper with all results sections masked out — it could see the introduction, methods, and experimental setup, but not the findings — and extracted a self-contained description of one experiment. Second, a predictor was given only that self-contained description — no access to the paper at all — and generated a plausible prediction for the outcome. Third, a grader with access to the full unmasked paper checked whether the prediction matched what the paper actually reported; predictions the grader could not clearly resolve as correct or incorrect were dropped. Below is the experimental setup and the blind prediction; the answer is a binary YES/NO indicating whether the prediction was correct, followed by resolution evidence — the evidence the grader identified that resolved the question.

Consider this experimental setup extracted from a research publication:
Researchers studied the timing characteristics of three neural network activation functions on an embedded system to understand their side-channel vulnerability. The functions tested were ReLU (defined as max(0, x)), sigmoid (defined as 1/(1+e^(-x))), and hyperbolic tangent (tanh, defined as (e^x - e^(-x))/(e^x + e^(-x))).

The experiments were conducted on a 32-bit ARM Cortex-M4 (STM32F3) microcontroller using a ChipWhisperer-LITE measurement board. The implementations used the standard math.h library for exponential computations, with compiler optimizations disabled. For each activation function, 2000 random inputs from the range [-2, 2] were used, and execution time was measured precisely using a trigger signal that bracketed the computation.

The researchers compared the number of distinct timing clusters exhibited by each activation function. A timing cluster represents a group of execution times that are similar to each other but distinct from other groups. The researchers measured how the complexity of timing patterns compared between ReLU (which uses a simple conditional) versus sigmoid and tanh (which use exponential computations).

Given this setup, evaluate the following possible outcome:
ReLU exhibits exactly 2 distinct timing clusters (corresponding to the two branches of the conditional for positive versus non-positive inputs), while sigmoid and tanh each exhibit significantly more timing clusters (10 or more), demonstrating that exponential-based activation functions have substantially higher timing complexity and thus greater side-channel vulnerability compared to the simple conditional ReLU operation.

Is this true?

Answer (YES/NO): NO